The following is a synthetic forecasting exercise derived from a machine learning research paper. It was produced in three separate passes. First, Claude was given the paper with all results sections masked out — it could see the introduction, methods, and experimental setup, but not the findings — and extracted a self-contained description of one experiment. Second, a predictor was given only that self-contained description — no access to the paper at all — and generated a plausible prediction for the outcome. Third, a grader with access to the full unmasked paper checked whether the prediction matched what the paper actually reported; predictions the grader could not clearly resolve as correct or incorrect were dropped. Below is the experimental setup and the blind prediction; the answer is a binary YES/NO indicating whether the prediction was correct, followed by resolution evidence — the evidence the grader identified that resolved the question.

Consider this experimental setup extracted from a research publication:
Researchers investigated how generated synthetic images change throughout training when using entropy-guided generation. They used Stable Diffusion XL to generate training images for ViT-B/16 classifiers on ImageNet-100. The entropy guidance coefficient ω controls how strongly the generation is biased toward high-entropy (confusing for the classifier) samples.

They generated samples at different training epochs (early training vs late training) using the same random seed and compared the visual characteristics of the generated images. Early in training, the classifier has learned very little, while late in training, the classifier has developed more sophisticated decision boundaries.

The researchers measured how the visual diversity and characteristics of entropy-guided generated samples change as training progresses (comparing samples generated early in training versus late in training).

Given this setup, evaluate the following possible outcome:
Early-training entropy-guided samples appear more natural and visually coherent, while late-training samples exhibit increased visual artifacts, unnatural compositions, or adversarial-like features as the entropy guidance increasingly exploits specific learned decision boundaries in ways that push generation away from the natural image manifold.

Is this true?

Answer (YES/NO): NO